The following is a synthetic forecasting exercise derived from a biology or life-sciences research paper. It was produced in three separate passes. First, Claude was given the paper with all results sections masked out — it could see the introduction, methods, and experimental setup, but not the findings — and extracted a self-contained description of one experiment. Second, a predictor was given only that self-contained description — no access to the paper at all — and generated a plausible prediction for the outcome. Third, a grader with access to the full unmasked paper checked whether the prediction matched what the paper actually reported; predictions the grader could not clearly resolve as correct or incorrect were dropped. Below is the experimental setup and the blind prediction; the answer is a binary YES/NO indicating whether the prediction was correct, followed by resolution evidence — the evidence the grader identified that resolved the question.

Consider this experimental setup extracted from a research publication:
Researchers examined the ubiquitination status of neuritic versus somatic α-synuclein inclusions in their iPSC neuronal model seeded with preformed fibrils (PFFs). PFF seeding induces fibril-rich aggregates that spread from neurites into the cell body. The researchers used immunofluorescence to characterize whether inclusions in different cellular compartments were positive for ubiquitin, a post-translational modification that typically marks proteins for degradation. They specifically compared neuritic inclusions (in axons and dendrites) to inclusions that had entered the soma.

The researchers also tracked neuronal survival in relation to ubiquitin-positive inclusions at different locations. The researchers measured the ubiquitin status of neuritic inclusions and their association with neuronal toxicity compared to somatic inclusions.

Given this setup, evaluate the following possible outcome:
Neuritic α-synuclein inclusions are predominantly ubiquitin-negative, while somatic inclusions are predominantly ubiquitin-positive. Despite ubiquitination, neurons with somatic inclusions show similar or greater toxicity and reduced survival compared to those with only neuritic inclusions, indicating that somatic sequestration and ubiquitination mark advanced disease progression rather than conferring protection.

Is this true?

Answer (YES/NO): NO